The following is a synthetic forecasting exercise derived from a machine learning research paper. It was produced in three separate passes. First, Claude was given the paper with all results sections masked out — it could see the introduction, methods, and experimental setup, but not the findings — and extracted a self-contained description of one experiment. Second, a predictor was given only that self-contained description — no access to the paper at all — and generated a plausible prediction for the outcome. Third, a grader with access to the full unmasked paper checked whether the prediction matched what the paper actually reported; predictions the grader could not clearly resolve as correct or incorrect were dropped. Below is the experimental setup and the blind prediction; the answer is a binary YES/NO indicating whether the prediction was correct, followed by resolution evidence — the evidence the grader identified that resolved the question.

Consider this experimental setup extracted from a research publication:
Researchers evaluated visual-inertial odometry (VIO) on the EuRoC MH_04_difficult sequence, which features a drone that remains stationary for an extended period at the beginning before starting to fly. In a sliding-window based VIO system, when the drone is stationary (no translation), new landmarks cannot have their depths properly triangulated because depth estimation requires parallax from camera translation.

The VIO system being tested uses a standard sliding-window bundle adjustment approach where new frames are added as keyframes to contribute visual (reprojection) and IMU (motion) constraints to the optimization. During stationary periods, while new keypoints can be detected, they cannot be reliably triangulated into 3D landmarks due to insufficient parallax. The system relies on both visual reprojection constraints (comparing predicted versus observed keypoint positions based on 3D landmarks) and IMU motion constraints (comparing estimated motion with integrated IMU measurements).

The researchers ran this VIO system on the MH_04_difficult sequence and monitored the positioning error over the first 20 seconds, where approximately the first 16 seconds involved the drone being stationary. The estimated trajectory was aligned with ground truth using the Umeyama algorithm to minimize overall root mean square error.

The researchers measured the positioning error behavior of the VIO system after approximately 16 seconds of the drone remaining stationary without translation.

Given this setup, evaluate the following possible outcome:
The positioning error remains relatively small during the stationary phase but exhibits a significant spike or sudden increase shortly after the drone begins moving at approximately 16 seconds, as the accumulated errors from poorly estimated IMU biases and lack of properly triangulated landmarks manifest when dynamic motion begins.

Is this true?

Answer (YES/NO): NO